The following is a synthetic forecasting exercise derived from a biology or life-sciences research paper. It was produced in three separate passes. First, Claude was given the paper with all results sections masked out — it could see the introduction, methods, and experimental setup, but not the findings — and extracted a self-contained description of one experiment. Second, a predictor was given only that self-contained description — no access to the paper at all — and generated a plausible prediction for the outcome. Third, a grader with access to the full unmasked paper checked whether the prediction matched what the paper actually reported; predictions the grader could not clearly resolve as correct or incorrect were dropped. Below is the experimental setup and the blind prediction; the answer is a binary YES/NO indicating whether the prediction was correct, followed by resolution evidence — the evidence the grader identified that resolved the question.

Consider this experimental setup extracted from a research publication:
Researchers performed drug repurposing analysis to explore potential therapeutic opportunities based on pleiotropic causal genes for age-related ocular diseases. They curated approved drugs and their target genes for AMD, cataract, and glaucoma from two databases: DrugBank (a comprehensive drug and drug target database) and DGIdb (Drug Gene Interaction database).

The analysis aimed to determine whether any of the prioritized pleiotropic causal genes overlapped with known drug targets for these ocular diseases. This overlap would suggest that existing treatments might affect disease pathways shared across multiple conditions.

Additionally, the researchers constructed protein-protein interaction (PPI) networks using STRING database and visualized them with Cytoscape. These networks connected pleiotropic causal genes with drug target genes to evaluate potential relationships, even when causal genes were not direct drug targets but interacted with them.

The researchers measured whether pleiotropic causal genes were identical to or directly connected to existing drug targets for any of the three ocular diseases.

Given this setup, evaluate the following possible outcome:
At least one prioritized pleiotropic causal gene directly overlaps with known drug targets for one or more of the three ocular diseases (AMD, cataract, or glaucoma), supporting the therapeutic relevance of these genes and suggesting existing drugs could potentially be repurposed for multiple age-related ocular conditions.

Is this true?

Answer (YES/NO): NO